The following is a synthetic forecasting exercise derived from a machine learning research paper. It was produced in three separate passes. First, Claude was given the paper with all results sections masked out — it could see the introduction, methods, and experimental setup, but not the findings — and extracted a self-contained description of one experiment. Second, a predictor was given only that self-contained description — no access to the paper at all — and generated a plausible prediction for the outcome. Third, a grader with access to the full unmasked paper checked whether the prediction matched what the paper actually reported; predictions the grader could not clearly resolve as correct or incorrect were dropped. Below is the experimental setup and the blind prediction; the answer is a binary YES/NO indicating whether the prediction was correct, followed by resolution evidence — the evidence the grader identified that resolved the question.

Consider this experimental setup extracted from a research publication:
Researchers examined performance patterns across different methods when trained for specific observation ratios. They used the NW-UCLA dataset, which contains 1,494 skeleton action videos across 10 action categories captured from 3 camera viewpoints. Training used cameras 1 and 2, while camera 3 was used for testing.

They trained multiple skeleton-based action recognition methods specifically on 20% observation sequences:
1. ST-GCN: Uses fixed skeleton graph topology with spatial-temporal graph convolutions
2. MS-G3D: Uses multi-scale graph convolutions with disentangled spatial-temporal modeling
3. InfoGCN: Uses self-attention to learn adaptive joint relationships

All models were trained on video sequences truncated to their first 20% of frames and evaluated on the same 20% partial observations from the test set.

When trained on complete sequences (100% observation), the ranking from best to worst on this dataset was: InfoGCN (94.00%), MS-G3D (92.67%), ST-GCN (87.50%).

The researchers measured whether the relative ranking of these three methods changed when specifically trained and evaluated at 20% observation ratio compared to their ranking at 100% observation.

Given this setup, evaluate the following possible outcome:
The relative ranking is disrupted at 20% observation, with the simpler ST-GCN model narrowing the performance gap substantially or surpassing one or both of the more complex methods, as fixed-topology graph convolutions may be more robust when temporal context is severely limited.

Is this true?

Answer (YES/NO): NO